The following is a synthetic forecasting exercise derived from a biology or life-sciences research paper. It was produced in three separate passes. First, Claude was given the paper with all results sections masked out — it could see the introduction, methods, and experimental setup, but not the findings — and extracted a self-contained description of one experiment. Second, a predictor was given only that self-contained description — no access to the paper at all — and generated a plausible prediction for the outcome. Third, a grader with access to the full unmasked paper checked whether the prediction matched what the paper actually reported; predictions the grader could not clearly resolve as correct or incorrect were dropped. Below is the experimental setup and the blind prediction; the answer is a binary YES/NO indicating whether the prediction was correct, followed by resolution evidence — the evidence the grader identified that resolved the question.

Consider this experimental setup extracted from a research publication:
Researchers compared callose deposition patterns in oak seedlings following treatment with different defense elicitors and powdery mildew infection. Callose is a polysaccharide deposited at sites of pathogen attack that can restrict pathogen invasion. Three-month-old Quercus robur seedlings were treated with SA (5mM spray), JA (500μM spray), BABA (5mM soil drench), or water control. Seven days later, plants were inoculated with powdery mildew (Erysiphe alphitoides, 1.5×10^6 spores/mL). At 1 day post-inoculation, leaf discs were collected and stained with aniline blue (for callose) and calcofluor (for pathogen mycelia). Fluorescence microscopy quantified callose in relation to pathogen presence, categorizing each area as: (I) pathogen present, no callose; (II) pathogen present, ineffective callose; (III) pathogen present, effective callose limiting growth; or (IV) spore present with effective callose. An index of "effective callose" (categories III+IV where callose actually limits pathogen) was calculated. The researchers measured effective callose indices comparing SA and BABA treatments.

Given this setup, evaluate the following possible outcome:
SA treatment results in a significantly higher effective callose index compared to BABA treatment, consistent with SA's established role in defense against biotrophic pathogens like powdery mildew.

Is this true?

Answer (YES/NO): NO